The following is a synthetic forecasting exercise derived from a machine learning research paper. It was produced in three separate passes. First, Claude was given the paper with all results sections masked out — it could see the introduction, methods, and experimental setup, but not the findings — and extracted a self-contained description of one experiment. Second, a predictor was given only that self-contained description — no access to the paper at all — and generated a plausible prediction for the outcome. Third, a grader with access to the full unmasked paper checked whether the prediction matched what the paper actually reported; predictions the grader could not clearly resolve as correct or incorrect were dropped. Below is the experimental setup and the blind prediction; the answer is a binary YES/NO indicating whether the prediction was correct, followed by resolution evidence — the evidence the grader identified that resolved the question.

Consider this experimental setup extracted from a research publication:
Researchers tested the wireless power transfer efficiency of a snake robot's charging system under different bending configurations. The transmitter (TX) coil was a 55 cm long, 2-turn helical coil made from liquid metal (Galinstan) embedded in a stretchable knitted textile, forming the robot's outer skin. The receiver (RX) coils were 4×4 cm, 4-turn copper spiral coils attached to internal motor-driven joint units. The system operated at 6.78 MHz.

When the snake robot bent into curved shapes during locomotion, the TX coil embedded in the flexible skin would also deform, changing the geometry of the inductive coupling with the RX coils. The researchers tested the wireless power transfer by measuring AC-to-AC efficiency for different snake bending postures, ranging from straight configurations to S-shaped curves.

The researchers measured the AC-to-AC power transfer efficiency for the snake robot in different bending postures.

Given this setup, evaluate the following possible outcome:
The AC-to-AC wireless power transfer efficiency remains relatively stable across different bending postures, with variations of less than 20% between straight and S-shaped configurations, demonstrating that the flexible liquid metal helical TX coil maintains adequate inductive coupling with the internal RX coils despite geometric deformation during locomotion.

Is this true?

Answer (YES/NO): YES